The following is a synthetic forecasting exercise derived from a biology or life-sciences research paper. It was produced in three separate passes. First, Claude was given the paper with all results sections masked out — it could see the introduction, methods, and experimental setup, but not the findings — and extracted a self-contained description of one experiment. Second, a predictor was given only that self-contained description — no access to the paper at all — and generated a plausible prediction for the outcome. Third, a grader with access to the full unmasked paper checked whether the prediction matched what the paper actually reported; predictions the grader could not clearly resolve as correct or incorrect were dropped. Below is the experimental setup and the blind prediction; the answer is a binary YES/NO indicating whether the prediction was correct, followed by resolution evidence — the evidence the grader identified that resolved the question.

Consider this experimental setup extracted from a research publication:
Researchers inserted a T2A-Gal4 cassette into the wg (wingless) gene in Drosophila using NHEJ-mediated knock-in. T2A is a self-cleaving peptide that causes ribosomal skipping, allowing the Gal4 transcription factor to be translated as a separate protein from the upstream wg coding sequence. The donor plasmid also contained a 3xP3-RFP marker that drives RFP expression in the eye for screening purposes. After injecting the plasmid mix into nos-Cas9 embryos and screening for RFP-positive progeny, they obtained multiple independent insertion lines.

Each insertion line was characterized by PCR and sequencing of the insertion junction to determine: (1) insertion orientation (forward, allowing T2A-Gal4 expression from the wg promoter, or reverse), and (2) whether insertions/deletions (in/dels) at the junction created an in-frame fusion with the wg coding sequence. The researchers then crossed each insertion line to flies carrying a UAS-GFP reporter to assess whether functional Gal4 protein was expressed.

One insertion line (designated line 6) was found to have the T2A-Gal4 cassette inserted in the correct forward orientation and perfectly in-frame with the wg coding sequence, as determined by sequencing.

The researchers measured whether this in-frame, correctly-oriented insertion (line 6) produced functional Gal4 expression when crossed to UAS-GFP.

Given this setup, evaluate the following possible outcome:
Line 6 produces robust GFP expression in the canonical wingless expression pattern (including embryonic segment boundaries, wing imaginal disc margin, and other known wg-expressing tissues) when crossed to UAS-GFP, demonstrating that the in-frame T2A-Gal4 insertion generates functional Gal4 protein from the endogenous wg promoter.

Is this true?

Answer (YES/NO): NO